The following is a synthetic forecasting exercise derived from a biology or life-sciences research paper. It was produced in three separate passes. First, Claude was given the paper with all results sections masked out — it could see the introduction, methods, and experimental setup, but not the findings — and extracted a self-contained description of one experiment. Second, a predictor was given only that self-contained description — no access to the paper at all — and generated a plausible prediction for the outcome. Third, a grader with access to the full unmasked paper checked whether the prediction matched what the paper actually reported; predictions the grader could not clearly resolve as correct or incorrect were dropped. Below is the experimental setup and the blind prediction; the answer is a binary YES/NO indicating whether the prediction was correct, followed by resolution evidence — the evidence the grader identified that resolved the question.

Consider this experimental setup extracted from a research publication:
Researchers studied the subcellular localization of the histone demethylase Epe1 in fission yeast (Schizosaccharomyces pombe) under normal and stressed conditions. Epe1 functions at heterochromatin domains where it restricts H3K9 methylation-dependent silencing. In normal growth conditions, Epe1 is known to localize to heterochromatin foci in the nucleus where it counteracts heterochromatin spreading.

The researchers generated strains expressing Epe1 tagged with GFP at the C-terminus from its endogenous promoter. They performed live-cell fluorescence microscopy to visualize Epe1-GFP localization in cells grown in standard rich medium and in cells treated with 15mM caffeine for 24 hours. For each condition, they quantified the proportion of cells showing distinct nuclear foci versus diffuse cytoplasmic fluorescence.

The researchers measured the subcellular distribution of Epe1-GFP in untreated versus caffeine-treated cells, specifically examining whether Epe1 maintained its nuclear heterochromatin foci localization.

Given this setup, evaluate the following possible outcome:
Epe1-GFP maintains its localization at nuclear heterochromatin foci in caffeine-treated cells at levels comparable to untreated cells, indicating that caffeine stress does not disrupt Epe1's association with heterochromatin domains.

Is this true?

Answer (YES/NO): NO